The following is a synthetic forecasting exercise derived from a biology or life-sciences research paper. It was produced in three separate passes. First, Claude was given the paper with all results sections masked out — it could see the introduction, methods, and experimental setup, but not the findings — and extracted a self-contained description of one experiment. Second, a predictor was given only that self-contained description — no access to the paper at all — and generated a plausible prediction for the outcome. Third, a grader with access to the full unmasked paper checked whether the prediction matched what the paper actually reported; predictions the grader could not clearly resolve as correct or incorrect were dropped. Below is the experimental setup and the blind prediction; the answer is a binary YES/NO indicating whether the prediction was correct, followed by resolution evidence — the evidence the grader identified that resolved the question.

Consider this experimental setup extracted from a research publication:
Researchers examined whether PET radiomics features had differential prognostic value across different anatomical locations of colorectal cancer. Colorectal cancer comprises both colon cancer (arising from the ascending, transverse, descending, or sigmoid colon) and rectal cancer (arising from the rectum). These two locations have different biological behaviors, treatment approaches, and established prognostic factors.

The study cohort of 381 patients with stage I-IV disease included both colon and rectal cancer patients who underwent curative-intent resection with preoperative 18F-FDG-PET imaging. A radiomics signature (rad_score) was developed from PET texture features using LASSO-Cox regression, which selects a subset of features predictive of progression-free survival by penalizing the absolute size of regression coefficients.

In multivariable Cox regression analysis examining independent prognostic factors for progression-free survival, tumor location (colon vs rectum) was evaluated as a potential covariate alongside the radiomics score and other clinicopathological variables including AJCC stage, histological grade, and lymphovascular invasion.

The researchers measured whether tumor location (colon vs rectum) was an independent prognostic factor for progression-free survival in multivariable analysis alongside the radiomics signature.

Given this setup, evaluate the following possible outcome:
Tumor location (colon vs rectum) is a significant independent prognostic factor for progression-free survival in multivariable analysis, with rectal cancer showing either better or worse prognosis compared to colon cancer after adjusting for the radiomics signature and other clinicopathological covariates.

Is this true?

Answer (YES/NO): NO